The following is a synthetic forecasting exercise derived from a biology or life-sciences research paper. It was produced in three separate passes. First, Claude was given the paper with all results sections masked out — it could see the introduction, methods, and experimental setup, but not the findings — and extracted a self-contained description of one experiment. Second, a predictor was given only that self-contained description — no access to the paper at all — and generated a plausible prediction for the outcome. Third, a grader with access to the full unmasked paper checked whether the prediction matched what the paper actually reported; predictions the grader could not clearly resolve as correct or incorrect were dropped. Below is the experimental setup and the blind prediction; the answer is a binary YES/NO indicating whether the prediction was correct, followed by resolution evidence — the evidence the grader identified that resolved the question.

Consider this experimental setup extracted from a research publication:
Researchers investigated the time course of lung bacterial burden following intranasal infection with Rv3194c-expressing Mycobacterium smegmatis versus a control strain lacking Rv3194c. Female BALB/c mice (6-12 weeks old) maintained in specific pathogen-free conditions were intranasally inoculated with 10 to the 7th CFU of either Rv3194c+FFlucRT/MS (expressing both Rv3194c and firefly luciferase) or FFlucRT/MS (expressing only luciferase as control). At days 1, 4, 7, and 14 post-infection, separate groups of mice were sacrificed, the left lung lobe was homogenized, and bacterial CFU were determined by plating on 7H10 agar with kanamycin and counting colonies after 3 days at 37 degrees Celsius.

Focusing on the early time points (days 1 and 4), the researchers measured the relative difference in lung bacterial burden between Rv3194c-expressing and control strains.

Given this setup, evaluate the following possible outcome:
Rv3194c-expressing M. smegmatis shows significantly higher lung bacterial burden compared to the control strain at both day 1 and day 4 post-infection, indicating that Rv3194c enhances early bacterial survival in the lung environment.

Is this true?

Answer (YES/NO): NO